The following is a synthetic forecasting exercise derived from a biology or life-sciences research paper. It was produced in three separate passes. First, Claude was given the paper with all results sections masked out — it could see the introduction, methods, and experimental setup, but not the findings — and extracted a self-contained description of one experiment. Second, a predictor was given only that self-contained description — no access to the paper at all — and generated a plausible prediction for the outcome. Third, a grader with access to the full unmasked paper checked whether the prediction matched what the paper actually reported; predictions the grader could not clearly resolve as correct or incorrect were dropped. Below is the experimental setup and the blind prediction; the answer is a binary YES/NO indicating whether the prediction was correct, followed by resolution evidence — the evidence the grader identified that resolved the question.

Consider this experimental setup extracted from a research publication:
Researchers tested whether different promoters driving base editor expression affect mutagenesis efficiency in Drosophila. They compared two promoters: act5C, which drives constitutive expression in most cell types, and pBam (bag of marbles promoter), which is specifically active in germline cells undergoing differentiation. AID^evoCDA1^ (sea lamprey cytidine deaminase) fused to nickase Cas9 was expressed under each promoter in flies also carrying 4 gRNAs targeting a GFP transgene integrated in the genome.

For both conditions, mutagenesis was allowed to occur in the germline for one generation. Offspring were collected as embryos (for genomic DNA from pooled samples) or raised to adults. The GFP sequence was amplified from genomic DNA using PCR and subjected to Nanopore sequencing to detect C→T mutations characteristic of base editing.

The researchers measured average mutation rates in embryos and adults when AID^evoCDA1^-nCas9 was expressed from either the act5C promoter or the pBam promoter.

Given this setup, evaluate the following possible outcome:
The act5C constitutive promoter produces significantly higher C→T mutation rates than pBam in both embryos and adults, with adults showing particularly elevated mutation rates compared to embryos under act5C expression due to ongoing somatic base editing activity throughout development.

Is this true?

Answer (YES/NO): NO